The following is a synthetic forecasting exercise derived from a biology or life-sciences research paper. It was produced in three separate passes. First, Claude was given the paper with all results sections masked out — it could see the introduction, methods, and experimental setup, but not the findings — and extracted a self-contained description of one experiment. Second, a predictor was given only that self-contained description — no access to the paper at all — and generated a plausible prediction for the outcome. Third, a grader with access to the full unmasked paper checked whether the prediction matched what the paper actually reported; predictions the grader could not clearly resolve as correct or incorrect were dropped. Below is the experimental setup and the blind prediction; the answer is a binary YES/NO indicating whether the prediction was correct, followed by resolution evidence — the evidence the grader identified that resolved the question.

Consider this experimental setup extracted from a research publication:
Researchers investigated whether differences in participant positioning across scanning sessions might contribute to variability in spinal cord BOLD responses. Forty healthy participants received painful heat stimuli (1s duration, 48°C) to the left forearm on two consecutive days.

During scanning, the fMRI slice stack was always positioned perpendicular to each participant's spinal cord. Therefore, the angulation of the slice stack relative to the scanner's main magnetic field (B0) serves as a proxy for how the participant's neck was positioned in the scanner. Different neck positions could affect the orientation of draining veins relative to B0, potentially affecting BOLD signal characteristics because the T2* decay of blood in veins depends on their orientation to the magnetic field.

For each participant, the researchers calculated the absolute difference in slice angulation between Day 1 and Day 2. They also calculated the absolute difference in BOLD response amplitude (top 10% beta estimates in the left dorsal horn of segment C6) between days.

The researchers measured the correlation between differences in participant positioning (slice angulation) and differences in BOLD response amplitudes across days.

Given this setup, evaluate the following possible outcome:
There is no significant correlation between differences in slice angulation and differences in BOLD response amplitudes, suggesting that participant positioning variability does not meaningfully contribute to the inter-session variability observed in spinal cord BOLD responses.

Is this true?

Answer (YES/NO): NO